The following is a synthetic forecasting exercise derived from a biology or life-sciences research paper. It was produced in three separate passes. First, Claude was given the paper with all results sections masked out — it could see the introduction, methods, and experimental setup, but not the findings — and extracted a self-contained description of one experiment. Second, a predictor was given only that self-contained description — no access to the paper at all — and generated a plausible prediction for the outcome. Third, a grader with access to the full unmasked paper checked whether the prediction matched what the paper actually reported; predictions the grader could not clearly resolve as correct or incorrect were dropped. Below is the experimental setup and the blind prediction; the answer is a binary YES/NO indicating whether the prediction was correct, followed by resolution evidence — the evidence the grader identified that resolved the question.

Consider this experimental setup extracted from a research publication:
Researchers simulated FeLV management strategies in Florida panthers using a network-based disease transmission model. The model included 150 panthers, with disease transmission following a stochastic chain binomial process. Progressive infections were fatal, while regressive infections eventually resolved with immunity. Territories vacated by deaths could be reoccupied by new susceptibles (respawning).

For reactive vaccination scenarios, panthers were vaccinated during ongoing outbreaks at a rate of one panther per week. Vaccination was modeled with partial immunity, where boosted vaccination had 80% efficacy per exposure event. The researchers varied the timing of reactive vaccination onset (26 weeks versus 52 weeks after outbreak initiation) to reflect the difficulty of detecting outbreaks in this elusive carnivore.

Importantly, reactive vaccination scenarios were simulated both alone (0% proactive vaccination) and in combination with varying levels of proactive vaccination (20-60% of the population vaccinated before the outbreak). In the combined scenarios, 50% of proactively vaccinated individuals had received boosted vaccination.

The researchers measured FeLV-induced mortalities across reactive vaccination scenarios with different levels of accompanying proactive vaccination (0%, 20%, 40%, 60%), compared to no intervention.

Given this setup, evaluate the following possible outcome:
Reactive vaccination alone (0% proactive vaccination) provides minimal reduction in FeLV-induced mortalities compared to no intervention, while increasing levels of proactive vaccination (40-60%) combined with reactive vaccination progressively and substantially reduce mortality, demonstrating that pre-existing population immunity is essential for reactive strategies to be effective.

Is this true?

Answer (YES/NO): YES